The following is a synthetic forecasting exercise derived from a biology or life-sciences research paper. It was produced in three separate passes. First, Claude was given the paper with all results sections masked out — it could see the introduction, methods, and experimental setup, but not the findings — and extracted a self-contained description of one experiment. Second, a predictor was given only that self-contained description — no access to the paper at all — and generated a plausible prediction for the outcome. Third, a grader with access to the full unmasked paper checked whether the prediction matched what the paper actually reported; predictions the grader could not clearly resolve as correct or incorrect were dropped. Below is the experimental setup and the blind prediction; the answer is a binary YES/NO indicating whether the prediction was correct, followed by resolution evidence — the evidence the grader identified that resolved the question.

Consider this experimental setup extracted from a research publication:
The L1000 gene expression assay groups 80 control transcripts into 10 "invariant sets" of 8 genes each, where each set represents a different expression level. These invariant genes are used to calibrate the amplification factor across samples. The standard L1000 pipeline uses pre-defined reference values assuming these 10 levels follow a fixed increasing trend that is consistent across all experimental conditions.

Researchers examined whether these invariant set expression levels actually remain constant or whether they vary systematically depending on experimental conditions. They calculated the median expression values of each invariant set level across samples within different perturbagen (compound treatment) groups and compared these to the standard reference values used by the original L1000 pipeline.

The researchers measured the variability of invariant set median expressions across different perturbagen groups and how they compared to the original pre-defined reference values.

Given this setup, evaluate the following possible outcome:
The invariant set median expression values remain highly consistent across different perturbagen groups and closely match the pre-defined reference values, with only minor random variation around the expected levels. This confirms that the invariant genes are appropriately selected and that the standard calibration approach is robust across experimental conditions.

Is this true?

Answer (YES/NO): NO